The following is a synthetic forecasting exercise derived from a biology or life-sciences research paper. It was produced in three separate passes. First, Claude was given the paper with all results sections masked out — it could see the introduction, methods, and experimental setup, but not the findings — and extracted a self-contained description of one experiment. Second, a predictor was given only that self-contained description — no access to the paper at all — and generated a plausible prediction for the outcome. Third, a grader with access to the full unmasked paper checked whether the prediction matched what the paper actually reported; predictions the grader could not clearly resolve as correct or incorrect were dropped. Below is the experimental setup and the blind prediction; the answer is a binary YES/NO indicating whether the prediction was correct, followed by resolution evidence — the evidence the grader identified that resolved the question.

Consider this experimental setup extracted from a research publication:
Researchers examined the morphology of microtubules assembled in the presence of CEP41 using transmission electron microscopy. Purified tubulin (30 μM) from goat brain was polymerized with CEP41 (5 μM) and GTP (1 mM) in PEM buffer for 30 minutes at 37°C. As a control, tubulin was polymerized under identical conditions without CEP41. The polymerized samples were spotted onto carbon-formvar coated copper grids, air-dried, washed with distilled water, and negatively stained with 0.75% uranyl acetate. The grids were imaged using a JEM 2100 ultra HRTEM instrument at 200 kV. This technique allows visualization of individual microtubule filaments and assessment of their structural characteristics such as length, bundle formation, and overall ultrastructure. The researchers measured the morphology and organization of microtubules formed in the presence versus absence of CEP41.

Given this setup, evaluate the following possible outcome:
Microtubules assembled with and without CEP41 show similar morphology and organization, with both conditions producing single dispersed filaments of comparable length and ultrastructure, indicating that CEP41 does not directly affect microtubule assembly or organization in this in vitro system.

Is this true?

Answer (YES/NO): NO